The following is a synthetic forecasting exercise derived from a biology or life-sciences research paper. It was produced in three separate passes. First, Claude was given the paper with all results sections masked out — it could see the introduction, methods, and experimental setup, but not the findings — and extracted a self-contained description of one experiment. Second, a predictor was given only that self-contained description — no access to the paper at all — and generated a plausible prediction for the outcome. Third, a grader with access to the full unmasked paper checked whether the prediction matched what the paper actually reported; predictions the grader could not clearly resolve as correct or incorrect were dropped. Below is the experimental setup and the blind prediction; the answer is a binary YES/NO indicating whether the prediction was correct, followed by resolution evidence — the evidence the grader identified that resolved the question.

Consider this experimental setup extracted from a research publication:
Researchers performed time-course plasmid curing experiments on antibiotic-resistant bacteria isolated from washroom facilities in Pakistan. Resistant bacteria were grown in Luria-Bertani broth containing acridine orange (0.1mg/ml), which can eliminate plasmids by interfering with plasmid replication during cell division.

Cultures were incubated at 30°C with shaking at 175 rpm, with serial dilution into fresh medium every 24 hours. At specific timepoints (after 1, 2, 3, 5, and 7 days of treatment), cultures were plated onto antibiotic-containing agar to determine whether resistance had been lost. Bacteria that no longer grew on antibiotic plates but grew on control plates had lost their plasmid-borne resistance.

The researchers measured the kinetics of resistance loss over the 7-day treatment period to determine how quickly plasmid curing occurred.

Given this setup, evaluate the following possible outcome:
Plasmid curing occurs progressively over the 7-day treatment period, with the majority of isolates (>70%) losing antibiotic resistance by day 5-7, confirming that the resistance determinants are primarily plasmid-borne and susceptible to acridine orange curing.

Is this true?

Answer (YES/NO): NO